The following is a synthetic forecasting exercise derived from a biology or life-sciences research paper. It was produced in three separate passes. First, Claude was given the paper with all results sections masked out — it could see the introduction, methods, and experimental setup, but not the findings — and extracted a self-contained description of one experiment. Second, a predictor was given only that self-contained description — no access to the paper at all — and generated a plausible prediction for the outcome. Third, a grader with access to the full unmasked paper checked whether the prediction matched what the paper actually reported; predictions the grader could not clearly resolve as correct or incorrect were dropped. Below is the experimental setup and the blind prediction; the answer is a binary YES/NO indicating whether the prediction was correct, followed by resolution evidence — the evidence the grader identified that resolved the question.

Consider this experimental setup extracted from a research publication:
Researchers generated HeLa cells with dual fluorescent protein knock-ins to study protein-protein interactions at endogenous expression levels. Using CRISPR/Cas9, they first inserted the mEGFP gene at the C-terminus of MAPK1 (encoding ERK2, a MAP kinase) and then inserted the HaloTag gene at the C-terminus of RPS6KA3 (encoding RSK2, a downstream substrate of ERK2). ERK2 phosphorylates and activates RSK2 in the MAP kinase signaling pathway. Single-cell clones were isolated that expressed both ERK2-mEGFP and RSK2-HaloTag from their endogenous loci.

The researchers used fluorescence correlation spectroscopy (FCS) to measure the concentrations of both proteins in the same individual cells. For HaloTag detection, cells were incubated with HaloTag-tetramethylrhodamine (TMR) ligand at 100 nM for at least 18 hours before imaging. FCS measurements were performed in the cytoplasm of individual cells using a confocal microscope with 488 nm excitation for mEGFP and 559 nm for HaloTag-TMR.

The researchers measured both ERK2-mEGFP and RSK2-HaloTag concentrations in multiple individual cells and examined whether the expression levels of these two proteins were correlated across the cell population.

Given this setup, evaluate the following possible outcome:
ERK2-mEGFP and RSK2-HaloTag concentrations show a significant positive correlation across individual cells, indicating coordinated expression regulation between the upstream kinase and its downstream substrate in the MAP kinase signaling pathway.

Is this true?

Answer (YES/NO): YES